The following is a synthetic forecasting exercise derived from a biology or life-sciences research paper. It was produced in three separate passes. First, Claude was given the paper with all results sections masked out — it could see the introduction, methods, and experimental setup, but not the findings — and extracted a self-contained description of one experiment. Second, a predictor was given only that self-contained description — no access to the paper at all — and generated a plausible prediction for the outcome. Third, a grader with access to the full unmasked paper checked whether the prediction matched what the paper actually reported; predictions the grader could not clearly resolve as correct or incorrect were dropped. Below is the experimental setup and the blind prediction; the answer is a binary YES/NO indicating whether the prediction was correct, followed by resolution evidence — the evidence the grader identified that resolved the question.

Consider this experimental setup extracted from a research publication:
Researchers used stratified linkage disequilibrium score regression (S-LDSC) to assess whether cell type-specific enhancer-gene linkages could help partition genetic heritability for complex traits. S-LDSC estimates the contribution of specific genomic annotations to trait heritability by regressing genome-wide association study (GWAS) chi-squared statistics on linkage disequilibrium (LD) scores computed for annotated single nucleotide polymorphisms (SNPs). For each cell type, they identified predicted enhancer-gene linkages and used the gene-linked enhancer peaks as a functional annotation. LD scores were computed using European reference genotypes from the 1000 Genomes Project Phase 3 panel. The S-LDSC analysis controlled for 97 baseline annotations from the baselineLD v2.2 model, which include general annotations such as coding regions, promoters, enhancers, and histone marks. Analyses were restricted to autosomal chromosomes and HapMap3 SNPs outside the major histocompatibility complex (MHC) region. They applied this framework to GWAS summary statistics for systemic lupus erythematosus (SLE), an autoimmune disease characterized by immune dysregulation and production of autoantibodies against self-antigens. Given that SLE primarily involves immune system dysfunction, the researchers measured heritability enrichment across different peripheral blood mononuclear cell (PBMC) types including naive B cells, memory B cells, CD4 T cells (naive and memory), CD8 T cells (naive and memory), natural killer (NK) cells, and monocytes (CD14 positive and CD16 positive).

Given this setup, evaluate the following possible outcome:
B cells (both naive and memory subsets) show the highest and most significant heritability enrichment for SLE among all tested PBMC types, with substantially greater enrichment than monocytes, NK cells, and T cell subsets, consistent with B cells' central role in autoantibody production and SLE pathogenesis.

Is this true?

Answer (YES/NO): NO